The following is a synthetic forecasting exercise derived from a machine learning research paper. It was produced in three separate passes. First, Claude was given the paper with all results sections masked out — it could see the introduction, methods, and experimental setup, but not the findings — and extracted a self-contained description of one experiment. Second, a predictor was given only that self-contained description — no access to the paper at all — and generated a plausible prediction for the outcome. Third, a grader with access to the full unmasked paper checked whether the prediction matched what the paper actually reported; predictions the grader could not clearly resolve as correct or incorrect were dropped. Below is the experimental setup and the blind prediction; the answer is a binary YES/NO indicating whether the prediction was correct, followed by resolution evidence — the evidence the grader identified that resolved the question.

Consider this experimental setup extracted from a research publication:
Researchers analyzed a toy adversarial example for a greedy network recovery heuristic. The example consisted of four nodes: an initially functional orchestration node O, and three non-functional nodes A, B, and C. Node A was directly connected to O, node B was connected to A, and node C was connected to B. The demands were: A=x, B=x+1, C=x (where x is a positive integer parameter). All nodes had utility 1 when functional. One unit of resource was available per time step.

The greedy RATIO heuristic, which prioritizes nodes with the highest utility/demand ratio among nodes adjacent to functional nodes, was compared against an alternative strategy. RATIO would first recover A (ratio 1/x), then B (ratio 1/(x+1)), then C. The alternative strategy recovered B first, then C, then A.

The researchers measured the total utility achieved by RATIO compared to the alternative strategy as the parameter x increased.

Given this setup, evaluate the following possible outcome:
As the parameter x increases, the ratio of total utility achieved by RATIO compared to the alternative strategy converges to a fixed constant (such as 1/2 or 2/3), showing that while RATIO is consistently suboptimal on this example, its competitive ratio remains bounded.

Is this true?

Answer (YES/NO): YES